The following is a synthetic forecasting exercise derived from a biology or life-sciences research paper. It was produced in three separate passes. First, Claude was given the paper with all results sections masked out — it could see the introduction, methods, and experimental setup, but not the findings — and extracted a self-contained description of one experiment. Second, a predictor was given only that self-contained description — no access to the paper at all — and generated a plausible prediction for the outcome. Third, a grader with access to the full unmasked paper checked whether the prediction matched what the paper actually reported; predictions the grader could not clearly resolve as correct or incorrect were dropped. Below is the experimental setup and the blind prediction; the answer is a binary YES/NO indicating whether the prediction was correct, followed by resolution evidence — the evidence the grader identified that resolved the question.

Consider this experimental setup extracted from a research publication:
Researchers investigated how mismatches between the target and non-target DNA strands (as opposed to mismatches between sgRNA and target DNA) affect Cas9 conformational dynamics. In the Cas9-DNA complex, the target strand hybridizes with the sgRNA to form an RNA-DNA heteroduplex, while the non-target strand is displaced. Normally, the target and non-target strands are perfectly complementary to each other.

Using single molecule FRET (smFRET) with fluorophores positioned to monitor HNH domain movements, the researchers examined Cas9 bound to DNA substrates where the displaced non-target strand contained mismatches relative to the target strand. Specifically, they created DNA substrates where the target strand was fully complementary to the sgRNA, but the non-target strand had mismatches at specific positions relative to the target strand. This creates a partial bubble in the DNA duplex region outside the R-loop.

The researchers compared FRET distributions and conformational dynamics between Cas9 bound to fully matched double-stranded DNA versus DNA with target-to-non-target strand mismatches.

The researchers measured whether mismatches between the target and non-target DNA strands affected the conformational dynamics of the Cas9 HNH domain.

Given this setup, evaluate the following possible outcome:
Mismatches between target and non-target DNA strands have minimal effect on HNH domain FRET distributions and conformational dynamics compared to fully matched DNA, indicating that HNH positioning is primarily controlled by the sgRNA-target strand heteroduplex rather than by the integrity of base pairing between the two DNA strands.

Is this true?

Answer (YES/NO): NO